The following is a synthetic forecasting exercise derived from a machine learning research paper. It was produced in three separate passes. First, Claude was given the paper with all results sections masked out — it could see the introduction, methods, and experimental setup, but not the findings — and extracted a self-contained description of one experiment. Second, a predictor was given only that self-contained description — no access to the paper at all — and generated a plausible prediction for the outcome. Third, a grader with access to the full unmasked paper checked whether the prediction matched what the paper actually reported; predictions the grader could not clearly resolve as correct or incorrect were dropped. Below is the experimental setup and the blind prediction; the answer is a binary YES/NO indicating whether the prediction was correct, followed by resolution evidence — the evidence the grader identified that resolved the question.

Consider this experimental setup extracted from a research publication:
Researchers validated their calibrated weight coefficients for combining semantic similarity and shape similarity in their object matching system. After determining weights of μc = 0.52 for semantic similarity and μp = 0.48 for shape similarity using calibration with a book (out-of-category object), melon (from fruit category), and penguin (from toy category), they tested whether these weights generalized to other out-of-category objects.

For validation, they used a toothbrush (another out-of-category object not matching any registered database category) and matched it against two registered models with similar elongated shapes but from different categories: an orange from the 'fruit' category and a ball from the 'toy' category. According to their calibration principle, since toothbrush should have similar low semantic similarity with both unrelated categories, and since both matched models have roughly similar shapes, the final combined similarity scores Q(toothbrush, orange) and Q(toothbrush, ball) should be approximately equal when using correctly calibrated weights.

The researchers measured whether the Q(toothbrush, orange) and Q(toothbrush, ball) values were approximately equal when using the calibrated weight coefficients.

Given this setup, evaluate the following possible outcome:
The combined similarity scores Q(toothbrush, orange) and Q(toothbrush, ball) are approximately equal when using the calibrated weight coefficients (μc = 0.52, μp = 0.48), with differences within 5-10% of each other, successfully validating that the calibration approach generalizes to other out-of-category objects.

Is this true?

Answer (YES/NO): YES